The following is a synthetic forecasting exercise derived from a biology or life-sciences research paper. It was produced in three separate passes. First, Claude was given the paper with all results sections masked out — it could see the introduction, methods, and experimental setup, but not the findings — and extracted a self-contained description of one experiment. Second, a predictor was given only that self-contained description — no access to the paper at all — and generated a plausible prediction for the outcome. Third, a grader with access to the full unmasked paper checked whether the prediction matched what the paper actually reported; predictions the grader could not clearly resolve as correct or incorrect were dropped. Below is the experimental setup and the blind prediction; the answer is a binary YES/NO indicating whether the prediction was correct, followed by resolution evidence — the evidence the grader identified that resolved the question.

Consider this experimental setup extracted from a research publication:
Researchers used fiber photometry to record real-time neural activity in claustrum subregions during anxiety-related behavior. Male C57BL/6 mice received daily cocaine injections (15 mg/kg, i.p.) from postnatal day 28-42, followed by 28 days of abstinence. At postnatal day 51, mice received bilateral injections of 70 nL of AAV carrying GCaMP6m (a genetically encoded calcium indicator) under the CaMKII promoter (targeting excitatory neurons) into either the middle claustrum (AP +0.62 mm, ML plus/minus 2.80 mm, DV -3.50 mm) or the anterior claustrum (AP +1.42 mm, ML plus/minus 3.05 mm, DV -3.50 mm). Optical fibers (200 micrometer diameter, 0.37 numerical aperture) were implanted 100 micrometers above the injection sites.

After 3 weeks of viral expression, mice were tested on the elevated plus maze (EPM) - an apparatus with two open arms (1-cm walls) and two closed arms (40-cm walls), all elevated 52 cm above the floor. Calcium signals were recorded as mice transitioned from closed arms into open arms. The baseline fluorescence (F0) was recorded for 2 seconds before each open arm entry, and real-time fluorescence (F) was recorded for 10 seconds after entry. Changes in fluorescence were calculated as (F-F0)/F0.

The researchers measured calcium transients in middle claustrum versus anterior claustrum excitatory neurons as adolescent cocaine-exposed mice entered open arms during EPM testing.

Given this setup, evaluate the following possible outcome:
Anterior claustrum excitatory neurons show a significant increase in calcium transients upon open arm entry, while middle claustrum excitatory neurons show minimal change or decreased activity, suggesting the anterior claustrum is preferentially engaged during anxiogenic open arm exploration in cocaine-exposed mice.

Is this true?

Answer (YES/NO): NO